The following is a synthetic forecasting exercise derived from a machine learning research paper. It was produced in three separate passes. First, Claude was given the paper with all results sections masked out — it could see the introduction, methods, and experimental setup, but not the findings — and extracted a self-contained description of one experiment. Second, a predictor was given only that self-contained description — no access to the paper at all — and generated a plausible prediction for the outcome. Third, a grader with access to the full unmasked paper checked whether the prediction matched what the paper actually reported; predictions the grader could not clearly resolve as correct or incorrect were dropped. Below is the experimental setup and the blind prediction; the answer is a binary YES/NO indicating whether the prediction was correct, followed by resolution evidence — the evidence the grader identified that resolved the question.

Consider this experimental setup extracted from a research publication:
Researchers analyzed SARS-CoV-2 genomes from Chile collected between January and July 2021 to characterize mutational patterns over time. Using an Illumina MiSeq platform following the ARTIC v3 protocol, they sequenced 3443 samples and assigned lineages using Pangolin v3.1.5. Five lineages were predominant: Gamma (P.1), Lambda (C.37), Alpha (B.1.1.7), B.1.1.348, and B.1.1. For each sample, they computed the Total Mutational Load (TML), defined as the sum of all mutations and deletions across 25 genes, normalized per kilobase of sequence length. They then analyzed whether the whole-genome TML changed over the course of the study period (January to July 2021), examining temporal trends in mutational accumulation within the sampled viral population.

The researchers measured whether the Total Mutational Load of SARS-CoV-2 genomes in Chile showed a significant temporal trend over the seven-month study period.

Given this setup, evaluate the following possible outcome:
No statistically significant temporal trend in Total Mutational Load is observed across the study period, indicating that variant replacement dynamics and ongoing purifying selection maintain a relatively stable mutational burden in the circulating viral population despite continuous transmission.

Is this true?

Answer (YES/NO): YES